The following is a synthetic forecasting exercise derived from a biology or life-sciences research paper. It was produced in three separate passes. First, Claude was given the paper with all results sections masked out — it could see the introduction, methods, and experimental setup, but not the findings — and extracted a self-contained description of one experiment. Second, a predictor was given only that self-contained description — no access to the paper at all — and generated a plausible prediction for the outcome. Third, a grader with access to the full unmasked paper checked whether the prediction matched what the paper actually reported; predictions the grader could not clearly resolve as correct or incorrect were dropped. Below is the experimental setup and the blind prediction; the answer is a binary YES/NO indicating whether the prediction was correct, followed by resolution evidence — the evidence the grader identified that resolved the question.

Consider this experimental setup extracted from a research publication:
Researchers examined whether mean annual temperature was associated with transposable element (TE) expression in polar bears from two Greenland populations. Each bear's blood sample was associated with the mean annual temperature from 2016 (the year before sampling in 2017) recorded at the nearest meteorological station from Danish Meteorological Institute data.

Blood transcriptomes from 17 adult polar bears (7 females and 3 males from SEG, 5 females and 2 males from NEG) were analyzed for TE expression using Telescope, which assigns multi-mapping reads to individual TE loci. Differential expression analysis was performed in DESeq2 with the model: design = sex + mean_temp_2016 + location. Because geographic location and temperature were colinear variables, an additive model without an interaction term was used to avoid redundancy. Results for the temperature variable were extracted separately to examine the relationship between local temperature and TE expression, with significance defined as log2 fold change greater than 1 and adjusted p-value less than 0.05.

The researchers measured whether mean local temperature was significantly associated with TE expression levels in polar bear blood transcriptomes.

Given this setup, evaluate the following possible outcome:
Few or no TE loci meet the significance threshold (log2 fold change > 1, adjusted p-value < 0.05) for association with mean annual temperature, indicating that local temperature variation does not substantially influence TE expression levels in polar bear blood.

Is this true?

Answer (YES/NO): NO